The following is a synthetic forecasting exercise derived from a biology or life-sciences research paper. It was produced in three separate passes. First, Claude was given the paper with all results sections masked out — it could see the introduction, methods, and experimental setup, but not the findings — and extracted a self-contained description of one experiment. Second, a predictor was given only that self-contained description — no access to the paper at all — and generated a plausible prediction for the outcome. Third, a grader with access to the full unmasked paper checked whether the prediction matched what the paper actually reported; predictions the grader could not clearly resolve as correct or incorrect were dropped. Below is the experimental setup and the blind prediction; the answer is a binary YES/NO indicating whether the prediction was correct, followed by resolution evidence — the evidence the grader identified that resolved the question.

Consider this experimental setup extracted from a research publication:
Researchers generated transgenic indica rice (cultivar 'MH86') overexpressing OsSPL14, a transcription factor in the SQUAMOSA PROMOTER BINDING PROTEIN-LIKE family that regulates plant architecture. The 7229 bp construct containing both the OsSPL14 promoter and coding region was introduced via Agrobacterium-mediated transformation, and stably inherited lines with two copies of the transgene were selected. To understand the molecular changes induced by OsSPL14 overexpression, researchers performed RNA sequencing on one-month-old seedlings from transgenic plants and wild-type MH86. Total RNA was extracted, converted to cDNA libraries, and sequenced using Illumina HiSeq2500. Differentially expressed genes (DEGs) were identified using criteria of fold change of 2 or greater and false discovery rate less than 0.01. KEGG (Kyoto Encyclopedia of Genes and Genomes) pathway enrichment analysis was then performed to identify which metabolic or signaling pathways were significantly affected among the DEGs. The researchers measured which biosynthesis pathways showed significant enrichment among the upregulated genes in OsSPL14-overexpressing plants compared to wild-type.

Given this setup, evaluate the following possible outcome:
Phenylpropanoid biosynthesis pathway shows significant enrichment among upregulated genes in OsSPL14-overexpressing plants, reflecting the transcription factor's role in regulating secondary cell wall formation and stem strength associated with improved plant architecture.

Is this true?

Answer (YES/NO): YES